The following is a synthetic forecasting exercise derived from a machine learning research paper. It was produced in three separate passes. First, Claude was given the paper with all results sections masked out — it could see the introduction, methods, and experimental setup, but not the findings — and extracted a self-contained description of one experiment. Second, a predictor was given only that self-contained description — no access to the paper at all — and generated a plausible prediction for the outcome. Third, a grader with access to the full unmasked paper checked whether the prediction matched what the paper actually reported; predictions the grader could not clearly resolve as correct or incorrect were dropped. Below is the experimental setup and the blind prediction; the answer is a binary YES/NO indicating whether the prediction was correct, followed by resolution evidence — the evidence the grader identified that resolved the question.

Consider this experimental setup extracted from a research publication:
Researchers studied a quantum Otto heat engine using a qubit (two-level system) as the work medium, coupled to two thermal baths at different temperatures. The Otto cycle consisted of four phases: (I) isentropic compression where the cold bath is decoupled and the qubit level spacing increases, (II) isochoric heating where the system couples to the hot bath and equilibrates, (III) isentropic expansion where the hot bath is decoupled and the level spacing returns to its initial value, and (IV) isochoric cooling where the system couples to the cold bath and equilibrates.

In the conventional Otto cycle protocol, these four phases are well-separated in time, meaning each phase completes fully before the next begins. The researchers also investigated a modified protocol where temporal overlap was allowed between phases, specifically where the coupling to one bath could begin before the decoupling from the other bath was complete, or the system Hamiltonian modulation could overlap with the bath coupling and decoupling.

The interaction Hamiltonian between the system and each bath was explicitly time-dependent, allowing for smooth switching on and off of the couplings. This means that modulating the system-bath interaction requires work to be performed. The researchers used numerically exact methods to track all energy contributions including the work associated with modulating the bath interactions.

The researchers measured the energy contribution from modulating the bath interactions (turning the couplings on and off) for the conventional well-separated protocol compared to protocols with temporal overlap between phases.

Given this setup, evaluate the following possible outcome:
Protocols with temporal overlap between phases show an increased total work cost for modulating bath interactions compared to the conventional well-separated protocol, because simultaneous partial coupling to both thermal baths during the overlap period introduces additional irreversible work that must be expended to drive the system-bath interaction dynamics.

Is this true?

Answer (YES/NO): NO